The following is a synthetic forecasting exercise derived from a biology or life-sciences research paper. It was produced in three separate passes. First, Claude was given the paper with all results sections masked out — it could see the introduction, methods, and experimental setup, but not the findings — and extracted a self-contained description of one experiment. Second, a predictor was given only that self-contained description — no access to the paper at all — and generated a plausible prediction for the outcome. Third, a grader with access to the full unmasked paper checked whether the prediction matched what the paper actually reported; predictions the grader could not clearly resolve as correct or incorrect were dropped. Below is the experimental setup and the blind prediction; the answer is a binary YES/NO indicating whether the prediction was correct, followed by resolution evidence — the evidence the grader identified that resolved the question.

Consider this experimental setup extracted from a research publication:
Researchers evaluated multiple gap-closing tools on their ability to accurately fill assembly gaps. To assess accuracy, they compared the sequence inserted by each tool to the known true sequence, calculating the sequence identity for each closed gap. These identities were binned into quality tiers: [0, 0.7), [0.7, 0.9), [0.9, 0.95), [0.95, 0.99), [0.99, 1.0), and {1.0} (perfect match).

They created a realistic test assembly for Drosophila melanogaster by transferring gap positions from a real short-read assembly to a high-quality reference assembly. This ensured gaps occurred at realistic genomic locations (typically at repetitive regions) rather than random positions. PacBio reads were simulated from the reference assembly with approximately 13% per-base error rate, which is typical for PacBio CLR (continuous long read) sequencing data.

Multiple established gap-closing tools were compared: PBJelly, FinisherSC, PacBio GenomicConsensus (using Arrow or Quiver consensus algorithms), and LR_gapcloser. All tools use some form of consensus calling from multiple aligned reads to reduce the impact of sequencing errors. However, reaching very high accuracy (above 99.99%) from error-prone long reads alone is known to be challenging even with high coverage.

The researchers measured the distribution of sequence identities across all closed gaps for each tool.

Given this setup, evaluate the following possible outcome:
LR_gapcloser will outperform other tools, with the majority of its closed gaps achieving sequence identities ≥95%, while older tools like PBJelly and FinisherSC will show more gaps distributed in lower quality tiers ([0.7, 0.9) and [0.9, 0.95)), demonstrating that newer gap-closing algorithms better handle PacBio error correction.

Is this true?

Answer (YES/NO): NO